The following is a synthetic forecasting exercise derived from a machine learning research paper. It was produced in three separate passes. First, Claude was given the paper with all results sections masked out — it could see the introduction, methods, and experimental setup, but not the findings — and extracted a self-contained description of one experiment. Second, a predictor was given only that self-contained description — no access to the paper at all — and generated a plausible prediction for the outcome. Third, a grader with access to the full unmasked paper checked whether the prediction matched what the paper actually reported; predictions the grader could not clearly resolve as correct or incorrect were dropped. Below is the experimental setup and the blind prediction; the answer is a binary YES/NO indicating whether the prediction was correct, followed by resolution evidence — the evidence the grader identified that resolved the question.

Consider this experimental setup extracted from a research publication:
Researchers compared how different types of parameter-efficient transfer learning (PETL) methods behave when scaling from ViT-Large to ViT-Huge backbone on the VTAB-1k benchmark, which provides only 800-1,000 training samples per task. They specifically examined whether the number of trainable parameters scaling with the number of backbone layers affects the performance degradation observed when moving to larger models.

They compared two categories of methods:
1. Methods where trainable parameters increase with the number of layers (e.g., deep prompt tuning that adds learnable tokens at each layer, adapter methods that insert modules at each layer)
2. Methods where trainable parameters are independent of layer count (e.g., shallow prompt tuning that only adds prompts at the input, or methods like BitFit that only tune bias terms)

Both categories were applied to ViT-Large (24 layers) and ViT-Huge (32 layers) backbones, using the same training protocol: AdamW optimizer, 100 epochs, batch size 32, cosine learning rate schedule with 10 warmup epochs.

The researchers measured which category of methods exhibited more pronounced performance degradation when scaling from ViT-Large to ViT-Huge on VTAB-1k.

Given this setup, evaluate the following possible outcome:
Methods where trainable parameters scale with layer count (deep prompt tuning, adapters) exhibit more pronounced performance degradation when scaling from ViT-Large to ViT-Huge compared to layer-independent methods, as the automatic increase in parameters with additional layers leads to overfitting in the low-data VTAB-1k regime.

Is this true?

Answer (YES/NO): YES